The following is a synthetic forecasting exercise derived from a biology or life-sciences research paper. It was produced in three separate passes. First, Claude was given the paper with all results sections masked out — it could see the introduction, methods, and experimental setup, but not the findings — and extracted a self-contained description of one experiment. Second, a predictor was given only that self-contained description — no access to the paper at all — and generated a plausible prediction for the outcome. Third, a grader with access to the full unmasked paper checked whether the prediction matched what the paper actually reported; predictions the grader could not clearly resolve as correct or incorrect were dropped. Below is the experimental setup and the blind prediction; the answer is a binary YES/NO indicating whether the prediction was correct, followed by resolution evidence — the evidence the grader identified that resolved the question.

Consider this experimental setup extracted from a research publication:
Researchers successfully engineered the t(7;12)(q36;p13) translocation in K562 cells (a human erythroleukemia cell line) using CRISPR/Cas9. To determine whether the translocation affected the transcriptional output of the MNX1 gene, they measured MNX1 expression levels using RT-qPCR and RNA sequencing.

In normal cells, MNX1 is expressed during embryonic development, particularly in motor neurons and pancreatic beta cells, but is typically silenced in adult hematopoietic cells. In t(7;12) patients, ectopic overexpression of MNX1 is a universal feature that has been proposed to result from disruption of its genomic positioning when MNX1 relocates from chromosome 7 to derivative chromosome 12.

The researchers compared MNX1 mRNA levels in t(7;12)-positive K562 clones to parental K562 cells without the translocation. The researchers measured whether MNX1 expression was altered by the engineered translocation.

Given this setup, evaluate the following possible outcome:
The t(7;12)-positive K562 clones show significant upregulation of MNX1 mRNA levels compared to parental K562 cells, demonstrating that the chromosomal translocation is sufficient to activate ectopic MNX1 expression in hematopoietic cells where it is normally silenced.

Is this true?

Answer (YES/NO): NO